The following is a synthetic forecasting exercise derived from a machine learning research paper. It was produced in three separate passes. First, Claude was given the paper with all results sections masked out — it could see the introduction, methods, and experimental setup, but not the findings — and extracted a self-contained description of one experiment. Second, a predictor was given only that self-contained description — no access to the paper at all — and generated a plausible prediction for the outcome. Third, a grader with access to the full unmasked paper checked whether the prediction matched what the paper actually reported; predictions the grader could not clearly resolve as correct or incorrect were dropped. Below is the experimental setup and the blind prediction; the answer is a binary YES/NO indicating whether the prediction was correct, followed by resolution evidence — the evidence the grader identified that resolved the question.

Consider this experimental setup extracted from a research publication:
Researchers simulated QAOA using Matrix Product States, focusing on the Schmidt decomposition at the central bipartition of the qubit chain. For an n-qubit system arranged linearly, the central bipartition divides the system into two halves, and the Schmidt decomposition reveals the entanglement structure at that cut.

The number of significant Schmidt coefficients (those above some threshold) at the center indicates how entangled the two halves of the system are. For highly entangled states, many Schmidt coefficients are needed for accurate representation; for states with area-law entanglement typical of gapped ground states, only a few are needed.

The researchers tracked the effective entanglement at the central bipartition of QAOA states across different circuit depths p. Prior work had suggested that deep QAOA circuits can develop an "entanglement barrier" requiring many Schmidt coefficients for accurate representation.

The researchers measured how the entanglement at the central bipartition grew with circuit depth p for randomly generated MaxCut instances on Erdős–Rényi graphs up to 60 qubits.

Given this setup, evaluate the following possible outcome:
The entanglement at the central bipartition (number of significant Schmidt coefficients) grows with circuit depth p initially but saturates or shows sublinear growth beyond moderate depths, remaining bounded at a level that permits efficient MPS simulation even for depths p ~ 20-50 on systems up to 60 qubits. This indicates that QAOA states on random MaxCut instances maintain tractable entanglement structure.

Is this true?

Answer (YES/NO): YES